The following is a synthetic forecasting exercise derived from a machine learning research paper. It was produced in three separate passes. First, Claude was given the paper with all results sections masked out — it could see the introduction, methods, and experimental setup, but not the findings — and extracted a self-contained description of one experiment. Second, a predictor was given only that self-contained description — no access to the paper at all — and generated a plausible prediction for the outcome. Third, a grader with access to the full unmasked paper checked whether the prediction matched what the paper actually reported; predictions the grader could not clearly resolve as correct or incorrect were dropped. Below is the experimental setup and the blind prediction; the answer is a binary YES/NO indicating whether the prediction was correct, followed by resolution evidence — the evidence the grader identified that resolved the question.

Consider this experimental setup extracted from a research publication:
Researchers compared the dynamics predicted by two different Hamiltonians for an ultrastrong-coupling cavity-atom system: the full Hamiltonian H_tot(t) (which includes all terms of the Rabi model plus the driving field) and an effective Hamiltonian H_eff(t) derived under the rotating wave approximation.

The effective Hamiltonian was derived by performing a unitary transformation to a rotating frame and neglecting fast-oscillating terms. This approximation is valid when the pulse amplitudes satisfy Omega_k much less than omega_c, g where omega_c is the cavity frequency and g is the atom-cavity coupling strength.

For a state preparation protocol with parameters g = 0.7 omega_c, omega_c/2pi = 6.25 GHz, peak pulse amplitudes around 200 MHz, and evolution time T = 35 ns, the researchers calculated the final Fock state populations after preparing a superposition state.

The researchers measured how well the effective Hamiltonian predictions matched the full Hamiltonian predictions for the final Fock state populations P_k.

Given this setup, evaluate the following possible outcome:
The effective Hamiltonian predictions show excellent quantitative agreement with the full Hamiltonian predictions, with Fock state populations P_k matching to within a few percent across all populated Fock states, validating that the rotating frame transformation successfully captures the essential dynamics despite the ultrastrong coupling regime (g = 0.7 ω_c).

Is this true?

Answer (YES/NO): YES